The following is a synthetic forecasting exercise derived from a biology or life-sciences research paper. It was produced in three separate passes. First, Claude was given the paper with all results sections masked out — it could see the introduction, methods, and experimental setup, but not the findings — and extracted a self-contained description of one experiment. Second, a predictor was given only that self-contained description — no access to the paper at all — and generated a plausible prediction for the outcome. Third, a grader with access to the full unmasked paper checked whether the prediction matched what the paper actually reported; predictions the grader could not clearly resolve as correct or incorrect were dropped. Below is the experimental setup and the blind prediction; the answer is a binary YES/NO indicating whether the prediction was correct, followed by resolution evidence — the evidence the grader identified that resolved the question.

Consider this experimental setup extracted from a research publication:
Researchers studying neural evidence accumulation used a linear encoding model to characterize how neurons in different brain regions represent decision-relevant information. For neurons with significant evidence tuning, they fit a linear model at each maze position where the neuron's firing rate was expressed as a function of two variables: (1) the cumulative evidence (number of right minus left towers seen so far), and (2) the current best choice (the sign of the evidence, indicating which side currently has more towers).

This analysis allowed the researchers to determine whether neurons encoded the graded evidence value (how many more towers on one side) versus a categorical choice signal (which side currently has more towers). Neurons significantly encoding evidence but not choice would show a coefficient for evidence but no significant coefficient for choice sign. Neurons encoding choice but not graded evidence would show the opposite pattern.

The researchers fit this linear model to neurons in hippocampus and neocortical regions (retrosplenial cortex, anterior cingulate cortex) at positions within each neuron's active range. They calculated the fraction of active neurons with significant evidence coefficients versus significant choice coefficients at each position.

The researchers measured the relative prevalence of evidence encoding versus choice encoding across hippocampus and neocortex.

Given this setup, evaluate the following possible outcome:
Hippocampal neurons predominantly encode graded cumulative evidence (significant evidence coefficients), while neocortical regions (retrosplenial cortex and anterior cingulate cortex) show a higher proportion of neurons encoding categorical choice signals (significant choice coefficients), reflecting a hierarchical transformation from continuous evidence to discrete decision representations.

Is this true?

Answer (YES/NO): NO